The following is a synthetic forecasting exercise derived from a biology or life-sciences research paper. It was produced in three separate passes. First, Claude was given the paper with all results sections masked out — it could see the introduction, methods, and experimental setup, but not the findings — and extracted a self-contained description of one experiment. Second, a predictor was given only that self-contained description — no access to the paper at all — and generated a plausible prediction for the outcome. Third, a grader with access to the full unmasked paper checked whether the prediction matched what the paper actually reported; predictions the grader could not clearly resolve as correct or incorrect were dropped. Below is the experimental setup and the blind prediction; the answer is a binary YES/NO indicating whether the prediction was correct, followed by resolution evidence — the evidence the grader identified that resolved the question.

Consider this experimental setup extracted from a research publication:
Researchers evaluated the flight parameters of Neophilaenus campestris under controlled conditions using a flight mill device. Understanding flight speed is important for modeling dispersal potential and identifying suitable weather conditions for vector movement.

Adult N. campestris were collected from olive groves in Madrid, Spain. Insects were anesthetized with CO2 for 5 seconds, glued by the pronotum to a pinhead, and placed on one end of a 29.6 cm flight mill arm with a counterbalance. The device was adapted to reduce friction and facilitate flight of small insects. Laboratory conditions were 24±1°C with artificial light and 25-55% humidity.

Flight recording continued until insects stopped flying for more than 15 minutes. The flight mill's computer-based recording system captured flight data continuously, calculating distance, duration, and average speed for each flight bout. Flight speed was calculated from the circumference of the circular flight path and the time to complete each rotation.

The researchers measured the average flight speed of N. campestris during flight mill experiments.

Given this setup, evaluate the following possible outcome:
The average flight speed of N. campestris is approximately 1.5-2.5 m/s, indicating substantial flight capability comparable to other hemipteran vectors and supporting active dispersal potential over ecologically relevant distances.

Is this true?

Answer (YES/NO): NO